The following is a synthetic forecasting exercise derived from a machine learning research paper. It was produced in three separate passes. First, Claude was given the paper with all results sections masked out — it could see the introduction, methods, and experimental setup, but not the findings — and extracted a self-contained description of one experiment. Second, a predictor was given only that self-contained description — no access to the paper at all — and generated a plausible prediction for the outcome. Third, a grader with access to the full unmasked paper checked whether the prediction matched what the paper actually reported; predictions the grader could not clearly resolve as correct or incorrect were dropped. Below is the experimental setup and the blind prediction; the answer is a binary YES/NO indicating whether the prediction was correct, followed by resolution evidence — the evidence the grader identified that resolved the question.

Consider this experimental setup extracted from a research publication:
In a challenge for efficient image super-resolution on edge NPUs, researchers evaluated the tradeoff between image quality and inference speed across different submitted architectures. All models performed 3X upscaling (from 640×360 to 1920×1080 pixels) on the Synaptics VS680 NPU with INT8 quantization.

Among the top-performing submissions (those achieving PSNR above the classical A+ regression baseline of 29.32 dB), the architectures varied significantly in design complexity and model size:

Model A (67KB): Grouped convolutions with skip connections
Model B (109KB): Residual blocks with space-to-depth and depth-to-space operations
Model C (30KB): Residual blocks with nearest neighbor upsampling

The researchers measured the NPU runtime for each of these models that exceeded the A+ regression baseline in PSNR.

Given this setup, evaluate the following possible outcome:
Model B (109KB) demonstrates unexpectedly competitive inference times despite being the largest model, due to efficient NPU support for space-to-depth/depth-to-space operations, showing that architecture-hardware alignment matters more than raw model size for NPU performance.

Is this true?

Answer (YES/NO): NO